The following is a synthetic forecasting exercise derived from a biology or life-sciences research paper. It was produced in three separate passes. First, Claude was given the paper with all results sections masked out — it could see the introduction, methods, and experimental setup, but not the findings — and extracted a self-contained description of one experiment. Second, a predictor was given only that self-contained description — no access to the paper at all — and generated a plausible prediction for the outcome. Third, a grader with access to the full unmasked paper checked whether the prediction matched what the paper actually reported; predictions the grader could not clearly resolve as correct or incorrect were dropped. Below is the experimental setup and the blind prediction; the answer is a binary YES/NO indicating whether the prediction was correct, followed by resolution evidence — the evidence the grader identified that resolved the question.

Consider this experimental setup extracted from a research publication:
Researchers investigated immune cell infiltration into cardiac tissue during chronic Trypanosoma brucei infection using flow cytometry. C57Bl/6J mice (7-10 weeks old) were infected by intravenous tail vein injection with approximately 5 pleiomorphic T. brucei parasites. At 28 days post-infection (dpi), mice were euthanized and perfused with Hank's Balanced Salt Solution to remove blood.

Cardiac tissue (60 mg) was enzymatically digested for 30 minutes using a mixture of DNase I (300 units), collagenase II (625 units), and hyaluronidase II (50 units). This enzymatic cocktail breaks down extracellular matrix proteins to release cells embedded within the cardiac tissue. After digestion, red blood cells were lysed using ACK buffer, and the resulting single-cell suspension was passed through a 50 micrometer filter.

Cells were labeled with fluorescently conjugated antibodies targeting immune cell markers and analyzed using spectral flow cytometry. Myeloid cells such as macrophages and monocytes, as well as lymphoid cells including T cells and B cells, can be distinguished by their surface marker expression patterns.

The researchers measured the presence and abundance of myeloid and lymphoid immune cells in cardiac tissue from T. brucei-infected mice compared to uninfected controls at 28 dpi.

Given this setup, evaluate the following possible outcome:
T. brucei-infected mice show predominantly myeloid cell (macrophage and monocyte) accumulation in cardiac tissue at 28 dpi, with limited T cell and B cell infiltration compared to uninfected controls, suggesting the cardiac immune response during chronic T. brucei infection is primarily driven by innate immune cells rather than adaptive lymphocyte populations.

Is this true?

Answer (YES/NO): NO